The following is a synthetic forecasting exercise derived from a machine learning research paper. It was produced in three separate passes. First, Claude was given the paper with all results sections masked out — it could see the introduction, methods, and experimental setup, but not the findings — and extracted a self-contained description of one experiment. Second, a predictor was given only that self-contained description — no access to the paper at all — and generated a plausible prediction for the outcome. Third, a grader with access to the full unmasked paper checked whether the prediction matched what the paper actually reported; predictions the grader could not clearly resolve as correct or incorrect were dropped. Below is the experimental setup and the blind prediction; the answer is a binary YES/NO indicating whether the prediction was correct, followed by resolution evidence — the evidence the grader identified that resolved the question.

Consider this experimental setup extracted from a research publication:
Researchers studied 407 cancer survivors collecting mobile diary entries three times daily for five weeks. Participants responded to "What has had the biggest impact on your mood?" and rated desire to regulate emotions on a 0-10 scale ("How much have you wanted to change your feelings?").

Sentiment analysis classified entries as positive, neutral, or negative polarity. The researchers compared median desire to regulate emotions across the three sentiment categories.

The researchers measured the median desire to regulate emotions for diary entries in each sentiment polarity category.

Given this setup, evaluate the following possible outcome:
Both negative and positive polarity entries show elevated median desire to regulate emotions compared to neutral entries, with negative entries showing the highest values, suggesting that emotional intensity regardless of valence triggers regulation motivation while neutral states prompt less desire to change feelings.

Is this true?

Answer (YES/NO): NO